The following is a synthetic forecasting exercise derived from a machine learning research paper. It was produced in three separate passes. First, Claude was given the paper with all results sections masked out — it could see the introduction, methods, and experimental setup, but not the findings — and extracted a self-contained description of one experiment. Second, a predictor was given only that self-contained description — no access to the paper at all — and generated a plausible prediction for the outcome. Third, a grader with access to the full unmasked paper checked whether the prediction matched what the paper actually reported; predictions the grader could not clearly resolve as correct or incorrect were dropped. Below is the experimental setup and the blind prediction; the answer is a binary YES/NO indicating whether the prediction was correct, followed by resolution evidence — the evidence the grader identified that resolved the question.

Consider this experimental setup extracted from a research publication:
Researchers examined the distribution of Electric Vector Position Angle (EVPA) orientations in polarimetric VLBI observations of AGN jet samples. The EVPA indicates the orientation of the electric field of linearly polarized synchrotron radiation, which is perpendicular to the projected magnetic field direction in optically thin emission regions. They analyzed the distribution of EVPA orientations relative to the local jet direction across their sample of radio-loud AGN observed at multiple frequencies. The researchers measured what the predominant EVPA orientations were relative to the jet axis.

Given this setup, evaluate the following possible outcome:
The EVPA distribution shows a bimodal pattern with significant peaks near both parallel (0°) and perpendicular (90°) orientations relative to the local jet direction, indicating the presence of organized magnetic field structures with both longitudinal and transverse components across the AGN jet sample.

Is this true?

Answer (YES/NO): YES